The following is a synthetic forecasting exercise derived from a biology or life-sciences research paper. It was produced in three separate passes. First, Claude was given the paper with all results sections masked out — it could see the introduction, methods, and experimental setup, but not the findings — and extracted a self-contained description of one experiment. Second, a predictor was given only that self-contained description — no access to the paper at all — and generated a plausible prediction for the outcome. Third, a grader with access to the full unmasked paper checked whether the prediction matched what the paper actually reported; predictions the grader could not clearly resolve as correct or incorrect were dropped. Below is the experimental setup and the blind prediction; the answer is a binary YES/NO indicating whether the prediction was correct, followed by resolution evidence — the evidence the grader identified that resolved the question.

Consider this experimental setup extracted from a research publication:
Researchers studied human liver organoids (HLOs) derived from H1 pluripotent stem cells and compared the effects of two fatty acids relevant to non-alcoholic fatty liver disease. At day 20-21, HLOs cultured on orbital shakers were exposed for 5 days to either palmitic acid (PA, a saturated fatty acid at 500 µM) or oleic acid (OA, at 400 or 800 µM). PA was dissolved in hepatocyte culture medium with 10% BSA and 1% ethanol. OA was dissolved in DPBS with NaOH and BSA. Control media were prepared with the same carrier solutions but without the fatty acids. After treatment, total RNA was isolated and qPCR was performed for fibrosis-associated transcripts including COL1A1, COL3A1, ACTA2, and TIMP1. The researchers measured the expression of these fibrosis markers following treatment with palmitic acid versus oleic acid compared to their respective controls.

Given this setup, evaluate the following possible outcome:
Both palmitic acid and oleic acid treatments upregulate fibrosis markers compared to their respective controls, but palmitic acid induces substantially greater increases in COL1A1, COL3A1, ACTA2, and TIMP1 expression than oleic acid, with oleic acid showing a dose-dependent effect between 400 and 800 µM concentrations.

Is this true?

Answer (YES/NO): NO